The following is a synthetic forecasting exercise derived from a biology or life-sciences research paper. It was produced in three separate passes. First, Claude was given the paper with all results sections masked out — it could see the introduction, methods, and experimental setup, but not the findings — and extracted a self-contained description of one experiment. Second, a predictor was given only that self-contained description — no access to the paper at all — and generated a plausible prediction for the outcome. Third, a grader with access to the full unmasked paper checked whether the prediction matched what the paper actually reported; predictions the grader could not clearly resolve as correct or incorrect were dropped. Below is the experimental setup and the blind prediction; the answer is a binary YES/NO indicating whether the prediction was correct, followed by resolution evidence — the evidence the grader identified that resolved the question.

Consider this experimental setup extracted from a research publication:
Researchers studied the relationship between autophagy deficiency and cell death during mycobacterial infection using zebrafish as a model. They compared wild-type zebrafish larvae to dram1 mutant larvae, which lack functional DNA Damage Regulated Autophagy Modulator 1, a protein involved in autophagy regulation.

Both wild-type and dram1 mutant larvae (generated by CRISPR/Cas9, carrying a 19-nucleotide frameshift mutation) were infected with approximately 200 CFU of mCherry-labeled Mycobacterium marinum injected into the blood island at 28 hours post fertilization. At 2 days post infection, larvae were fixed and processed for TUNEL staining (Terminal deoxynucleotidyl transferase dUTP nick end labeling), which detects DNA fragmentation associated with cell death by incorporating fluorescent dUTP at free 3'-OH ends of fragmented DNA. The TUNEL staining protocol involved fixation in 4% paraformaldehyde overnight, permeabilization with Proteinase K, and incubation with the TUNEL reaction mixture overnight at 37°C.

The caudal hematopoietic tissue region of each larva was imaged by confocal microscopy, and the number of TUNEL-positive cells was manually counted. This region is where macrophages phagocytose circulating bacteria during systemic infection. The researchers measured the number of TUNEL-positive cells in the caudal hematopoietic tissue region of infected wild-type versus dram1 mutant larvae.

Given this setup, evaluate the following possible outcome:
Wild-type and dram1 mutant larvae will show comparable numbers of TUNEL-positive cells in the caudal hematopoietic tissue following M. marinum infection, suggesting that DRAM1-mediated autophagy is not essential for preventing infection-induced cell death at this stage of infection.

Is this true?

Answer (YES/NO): NO